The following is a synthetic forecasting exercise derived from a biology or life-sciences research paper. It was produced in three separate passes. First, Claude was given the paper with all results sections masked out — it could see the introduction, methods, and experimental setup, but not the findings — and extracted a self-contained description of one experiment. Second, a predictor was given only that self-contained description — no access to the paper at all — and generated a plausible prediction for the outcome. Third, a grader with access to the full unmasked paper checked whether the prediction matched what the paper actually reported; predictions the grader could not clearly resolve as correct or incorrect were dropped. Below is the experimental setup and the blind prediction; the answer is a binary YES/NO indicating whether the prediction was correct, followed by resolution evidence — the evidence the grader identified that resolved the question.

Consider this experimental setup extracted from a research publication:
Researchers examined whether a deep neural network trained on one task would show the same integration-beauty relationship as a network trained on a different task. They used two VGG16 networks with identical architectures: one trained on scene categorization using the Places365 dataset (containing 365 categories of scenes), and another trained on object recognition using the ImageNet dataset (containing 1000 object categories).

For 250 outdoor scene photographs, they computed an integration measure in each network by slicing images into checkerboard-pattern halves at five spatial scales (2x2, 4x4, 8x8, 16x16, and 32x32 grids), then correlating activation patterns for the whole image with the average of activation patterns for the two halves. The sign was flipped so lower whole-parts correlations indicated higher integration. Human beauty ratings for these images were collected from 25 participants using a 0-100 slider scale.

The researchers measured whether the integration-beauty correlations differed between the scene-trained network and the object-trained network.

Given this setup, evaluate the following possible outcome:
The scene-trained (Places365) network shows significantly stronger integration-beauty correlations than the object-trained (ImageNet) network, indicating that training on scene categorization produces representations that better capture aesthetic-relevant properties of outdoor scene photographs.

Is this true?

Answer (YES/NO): NO